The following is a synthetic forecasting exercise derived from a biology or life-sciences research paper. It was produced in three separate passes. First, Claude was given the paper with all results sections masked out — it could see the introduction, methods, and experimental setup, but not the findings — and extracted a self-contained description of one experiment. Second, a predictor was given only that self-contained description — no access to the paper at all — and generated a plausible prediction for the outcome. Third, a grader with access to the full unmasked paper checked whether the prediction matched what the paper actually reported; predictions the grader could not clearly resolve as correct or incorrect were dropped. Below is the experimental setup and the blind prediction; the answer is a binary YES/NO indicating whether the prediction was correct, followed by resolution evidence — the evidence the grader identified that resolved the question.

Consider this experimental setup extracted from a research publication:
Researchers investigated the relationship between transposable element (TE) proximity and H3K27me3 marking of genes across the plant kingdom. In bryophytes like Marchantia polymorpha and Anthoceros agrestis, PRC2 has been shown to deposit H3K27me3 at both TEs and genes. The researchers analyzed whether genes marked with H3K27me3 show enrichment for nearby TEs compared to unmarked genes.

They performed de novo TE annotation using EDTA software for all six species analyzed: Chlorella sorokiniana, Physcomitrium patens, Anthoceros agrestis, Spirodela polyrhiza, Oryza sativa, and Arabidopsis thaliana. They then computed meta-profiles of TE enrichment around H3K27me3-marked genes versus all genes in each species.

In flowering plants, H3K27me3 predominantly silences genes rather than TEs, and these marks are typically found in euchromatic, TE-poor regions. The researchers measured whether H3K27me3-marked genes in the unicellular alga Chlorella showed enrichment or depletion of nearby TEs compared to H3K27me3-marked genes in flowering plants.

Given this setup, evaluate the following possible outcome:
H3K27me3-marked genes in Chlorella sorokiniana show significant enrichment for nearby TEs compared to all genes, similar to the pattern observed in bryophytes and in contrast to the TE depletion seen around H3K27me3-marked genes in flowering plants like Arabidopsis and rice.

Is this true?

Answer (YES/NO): NO